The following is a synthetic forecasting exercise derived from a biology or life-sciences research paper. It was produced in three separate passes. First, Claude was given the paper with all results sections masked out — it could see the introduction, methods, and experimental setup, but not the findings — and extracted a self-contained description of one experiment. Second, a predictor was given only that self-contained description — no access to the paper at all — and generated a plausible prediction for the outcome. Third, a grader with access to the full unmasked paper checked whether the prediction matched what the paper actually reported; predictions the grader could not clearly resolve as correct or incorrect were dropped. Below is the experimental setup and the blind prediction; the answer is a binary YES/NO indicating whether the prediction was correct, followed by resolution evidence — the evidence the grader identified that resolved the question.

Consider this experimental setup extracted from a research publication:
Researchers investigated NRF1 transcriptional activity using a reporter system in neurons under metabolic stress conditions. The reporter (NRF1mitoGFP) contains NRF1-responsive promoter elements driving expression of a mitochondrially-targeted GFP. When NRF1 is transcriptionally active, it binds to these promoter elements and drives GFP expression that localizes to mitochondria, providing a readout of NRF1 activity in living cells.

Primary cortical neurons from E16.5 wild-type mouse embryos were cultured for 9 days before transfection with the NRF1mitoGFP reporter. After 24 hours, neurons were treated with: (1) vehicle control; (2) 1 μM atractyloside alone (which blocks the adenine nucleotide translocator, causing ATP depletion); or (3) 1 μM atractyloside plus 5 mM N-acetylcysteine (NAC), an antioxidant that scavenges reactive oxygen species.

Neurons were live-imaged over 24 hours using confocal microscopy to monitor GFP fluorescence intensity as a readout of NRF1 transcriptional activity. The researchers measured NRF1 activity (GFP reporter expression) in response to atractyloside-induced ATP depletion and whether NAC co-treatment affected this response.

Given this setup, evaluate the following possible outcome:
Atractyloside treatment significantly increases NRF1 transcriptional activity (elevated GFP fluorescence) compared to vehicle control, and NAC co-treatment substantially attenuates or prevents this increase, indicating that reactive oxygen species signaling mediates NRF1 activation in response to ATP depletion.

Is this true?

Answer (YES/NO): YES